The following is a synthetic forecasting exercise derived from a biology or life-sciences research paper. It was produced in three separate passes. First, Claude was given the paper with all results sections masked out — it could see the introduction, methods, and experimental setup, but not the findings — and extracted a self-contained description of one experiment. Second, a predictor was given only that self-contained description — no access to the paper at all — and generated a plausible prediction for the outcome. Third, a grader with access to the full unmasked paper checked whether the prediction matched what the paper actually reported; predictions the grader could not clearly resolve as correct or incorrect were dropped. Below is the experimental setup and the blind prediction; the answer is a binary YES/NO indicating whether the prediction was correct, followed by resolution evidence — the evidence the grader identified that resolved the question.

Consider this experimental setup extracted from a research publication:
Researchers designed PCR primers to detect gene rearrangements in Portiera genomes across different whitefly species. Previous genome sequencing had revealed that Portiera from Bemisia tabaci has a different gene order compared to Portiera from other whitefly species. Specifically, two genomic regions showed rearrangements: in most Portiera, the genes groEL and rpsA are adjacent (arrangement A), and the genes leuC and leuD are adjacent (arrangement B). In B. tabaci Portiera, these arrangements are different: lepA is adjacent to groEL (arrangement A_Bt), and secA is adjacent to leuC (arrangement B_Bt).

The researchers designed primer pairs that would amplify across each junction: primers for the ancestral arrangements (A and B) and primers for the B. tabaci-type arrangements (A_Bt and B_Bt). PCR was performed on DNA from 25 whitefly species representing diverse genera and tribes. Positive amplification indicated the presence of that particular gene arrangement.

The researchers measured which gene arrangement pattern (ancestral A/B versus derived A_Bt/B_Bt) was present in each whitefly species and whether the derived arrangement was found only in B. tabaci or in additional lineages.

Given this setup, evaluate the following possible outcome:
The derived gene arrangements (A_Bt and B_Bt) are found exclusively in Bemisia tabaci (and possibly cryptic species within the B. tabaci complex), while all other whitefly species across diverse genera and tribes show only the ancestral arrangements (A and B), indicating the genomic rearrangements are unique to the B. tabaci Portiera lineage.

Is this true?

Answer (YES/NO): NO